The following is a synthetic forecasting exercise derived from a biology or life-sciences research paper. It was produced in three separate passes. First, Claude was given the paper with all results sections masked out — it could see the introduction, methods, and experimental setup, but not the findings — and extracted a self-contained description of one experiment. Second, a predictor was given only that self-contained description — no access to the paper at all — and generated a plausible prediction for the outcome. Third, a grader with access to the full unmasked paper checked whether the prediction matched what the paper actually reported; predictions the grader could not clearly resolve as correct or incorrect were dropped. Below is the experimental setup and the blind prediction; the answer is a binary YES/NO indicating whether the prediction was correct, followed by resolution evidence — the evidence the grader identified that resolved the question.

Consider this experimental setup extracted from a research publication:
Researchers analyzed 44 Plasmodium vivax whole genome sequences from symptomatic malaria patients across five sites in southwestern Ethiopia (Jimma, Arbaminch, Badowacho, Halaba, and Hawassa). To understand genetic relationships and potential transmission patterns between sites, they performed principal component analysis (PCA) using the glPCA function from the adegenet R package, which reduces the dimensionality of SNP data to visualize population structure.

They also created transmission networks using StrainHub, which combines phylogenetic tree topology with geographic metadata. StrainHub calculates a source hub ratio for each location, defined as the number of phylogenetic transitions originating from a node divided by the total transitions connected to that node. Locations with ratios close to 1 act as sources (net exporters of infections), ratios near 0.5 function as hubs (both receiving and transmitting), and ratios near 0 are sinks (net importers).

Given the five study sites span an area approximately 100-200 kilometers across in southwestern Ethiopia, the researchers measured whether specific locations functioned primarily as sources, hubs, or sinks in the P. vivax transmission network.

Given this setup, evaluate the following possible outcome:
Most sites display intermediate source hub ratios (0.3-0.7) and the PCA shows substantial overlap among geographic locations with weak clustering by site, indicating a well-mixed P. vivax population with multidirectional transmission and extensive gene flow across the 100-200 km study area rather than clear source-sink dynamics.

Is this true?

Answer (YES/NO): NO